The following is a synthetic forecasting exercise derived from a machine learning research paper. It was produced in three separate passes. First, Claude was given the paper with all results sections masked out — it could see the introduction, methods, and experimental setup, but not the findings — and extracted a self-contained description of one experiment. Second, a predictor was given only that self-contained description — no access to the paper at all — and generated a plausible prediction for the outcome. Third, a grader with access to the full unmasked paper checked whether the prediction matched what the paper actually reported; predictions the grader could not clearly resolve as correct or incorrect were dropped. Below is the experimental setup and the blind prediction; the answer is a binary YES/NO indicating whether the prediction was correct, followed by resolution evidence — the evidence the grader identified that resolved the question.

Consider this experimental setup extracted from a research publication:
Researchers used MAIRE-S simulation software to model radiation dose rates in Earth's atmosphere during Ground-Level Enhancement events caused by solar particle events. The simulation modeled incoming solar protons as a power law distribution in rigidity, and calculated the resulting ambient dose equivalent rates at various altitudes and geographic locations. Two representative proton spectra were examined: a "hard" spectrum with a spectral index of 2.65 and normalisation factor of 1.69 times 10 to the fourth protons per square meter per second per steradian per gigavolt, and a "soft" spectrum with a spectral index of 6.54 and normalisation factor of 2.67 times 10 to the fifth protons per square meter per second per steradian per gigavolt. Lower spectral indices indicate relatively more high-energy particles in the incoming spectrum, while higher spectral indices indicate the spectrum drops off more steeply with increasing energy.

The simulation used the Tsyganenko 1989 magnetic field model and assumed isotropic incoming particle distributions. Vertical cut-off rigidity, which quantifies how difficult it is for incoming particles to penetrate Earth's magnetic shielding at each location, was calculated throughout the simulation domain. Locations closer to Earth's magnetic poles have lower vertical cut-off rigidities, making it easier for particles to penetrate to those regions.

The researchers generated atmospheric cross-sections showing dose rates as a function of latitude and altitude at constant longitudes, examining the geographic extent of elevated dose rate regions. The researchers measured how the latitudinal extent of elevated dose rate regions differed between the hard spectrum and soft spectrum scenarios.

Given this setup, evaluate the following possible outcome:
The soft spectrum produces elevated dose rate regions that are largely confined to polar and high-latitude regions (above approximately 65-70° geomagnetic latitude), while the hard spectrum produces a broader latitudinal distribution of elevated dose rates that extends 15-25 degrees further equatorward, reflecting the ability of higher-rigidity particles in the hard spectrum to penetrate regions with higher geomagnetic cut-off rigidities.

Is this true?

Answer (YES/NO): NO